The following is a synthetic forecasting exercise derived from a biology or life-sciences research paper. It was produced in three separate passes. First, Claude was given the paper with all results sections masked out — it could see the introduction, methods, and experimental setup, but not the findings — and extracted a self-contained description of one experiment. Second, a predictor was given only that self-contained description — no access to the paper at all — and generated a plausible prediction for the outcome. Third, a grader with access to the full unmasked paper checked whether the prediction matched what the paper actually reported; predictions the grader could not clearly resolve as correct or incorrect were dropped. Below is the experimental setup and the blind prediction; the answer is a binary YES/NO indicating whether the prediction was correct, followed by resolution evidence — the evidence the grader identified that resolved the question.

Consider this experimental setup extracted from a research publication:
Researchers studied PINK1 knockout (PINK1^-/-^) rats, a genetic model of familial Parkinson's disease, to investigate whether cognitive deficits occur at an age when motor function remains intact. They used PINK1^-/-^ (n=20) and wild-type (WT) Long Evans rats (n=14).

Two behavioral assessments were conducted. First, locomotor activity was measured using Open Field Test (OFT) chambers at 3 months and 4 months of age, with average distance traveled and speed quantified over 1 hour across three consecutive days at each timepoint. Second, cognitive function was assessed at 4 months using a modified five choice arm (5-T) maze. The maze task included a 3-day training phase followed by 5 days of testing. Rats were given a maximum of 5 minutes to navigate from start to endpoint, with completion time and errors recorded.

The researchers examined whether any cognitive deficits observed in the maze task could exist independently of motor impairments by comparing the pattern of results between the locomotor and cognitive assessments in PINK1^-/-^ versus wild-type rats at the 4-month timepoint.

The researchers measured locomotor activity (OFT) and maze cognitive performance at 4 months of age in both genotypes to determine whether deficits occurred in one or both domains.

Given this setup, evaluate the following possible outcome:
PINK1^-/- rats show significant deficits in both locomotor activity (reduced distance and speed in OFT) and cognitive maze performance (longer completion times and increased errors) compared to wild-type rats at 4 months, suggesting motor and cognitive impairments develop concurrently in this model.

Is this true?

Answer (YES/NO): NO